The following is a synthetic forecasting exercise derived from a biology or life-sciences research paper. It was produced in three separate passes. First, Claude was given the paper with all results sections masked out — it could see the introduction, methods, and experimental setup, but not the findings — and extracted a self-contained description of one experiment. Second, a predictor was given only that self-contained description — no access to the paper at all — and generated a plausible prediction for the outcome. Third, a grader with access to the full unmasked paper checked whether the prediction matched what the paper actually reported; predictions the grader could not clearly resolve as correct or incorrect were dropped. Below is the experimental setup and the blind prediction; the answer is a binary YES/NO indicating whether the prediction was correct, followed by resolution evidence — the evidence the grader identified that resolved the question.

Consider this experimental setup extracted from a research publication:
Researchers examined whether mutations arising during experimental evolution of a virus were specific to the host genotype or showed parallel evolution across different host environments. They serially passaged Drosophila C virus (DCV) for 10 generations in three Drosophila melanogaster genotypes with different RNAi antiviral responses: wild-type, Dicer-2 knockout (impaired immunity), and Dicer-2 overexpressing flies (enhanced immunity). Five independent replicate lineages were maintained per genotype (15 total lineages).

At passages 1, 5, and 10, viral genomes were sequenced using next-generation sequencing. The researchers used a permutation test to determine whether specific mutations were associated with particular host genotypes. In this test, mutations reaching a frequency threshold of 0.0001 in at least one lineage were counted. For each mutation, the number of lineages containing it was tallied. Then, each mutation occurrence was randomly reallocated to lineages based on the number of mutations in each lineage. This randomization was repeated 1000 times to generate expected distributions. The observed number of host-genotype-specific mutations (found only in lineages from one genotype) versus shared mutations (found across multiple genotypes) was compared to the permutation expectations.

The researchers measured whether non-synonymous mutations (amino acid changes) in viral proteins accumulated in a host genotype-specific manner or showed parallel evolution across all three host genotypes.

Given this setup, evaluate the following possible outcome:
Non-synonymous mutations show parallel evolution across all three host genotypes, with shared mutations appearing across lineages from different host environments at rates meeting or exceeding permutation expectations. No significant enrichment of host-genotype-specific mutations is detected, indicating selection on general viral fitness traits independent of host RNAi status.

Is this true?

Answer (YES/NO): NO